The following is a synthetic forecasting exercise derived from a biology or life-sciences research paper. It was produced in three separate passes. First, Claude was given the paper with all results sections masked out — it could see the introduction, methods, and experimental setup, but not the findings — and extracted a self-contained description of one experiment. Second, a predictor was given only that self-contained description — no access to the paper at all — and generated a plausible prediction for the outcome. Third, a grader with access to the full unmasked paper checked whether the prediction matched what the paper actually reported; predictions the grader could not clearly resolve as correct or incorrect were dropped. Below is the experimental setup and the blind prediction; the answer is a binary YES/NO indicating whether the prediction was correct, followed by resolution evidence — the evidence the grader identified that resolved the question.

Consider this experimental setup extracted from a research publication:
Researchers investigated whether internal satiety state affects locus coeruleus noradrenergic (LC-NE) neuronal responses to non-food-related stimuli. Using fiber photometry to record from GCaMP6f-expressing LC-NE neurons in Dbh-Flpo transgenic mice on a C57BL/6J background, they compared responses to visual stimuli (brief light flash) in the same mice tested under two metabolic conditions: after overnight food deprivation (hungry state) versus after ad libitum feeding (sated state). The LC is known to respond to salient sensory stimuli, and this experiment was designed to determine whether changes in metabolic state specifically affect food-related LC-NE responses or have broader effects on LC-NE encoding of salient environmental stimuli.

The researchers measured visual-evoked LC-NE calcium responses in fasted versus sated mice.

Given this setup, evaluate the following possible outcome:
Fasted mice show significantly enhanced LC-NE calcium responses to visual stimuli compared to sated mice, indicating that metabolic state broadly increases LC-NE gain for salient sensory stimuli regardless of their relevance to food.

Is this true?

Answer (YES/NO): YES